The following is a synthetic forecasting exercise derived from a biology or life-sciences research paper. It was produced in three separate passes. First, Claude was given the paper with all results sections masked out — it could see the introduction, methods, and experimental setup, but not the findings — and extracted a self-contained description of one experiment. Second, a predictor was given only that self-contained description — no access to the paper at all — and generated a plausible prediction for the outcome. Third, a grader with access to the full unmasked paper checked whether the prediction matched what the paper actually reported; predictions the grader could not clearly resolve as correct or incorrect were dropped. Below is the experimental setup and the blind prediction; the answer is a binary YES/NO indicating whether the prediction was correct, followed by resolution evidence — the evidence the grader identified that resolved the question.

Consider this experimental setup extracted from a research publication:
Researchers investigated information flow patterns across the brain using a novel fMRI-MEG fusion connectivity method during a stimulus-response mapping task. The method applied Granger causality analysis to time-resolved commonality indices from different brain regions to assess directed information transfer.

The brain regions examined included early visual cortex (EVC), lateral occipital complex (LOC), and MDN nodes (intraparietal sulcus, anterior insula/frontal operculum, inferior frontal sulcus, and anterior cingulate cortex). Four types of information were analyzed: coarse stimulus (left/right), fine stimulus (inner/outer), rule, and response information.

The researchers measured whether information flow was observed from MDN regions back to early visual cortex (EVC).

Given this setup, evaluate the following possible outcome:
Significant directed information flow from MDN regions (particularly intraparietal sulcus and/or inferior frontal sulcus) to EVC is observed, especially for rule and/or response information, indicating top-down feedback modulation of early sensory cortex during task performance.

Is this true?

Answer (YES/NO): YES